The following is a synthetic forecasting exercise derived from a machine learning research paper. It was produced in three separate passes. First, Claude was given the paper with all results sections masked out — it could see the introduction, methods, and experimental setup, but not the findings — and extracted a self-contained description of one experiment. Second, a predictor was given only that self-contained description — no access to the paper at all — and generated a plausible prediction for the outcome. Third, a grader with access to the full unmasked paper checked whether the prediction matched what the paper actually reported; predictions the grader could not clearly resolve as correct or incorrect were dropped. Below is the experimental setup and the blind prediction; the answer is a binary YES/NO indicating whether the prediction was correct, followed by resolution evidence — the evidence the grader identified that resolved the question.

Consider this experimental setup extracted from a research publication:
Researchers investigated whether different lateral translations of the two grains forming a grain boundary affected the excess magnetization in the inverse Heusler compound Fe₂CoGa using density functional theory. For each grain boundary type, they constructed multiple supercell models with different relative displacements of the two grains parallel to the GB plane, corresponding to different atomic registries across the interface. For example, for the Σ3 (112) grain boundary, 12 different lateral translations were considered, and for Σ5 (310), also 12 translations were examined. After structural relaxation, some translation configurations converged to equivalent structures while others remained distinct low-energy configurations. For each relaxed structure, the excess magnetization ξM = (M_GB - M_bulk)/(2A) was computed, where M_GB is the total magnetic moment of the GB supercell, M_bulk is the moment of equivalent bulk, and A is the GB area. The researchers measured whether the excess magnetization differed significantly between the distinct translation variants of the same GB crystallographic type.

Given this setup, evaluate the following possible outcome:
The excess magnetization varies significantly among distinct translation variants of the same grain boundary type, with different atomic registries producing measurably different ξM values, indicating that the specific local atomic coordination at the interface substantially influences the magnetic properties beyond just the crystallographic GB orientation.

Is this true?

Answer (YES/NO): YES